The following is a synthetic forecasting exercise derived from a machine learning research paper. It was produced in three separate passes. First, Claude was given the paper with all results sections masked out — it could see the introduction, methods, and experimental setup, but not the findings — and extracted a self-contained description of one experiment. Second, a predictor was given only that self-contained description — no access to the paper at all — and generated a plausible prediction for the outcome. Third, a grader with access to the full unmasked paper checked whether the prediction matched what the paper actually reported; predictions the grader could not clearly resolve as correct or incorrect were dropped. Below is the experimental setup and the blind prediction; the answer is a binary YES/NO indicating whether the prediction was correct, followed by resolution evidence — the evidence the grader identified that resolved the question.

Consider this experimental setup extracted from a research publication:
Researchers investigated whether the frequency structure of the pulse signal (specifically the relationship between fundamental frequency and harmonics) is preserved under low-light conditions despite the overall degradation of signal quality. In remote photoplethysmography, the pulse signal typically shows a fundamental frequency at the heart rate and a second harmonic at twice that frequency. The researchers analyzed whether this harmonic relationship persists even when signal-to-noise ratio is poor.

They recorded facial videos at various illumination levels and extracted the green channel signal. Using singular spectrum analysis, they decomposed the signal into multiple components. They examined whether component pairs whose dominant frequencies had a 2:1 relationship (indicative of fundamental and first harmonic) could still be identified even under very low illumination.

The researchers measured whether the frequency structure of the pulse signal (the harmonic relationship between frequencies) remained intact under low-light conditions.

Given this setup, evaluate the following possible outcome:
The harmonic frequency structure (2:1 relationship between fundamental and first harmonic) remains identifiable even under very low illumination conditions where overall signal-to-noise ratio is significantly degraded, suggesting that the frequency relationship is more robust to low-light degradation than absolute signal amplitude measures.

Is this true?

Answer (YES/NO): YES